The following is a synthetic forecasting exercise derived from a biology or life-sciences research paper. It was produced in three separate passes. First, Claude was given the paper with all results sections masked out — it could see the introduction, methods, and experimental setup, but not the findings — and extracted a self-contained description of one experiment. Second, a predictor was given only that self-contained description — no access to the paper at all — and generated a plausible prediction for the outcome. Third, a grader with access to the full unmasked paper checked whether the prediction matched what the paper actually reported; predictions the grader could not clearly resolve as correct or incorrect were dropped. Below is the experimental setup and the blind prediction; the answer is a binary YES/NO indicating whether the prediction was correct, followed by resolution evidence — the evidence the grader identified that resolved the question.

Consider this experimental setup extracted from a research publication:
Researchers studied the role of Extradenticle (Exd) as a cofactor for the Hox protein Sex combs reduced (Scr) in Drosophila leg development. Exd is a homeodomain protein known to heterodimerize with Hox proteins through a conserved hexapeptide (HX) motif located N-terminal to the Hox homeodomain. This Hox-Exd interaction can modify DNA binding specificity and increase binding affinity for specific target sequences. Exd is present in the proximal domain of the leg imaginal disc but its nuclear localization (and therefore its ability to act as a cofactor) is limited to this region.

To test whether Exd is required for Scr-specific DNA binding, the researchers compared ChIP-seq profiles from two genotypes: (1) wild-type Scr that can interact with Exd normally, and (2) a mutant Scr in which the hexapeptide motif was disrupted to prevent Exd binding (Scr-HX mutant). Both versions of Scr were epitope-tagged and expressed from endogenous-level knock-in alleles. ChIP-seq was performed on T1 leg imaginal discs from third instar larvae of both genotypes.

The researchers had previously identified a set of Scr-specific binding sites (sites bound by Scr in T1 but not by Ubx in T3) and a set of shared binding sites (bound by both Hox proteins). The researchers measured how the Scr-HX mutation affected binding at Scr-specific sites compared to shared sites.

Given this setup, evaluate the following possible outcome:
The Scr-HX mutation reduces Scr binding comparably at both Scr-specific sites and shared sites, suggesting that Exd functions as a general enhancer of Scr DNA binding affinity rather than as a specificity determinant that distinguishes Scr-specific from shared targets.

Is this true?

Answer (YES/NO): NO